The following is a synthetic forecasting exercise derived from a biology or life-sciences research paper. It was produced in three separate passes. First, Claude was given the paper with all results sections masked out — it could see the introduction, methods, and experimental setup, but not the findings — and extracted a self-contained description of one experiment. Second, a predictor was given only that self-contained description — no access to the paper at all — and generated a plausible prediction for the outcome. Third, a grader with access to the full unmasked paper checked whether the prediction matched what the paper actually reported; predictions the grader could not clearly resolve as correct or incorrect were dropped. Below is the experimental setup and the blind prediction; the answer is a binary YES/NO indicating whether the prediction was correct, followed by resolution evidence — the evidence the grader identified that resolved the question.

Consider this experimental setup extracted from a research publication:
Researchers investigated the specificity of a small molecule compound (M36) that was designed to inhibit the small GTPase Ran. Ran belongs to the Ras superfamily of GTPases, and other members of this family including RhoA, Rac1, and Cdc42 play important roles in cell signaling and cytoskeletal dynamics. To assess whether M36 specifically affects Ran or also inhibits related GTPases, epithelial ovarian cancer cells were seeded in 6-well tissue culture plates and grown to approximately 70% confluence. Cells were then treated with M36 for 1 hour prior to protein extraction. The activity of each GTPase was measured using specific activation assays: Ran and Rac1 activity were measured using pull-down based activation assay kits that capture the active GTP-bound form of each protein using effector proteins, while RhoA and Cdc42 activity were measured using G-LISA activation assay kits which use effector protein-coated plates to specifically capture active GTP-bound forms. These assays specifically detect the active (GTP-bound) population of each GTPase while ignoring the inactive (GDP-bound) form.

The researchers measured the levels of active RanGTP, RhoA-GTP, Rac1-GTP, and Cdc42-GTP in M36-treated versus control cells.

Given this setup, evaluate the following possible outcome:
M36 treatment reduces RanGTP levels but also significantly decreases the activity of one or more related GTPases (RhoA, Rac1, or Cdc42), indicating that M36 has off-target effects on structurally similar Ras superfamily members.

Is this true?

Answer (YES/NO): NO